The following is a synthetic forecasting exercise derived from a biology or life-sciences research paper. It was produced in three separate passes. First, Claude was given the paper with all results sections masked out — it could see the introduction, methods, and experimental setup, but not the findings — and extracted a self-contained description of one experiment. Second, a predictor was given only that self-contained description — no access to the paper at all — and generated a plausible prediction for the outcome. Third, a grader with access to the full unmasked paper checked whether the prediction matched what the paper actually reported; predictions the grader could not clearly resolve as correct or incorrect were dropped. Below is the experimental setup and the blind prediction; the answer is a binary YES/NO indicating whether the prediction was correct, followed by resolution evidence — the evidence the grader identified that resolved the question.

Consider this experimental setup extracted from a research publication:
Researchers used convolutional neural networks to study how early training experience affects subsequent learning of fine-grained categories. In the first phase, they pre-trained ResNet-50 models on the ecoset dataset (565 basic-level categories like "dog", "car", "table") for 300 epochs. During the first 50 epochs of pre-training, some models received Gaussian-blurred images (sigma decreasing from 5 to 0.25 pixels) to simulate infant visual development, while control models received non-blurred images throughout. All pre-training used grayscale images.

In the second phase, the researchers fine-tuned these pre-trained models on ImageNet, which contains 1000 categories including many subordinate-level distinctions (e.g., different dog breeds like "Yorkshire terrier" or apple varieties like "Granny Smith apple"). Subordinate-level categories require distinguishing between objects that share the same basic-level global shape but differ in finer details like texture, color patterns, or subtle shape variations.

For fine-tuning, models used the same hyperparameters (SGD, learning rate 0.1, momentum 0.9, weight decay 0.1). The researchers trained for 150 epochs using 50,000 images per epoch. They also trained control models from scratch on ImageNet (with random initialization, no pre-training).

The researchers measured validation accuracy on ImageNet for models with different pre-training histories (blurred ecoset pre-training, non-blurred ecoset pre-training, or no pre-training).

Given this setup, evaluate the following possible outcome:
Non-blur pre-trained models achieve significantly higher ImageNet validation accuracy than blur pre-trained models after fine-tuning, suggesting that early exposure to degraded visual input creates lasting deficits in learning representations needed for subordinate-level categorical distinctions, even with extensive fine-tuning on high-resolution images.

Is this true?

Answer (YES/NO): NO